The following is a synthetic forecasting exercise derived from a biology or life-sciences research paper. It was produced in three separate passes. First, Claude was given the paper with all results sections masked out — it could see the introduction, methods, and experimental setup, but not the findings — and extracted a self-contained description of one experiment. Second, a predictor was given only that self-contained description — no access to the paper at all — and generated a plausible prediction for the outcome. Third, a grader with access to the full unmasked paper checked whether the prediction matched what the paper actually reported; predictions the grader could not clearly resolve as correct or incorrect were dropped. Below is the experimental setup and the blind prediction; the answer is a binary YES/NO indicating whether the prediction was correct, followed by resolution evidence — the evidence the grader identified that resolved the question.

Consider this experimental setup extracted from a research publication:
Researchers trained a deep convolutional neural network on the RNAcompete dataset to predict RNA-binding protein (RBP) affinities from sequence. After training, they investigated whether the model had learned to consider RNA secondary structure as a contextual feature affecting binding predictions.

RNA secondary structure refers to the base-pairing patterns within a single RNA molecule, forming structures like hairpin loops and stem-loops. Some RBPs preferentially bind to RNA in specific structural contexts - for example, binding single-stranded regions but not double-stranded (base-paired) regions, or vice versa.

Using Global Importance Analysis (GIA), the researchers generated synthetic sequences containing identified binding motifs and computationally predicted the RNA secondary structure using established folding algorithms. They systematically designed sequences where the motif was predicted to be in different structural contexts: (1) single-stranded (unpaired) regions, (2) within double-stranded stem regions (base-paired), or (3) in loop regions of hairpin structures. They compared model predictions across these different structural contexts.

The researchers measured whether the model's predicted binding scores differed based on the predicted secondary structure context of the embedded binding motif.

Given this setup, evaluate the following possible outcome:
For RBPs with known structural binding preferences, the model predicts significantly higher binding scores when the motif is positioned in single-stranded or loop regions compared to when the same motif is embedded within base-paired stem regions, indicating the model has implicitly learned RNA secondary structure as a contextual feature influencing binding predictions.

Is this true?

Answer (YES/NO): YES